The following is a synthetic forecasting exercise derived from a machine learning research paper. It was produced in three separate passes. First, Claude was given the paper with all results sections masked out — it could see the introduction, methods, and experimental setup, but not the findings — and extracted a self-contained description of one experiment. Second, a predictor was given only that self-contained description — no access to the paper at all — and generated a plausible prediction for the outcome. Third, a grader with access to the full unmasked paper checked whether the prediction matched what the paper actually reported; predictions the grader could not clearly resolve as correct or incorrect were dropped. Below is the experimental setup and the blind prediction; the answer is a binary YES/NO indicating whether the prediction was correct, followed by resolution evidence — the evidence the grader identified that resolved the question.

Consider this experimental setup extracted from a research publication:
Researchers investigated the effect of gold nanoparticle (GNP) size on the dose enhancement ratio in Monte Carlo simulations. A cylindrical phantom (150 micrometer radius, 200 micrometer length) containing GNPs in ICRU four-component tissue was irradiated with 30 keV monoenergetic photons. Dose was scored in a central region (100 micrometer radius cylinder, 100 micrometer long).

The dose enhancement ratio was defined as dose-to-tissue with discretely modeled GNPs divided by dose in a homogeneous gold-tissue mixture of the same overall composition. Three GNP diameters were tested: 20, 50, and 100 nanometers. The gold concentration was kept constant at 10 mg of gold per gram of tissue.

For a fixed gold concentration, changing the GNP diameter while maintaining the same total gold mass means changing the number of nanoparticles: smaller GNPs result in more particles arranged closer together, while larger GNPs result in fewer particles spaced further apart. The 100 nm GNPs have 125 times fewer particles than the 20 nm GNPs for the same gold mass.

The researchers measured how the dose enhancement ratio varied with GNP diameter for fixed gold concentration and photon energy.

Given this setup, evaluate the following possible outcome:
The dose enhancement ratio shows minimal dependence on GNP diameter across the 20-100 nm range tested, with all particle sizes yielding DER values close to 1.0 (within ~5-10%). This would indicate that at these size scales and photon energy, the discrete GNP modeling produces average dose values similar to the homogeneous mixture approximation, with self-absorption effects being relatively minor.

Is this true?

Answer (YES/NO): NO